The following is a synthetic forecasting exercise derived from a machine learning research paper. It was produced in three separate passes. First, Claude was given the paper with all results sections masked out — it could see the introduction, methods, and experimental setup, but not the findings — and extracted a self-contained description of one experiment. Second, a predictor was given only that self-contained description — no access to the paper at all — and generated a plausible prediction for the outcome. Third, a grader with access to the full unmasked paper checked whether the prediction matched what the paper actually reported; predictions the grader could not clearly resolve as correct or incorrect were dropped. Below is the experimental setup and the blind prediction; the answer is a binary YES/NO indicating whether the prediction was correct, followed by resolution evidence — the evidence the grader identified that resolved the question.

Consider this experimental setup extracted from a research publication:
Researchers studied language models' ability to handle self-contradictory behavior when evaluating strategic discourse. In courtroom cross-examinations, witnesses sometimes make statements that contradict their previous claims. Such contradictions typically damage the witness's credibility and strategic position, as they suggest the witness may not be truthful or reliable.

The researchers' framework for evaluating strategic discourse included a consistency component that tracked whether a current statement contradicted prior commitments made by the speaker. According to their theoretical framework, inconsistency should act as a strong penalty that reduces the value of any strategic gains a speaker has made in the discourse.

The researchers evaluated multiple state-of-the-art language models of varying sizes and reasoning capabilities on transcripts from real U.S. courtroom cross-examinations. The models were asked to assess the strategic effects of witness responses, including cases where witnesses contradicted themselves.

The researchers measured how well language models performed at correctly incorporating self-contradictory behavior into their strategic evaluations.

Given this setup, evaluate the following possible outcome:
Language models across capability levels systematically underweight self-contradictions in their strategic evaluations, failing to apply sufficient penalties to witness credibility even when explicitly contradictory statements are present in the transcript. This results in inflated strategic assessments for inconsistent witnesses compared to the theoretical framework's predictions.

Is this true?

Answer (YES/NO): NO